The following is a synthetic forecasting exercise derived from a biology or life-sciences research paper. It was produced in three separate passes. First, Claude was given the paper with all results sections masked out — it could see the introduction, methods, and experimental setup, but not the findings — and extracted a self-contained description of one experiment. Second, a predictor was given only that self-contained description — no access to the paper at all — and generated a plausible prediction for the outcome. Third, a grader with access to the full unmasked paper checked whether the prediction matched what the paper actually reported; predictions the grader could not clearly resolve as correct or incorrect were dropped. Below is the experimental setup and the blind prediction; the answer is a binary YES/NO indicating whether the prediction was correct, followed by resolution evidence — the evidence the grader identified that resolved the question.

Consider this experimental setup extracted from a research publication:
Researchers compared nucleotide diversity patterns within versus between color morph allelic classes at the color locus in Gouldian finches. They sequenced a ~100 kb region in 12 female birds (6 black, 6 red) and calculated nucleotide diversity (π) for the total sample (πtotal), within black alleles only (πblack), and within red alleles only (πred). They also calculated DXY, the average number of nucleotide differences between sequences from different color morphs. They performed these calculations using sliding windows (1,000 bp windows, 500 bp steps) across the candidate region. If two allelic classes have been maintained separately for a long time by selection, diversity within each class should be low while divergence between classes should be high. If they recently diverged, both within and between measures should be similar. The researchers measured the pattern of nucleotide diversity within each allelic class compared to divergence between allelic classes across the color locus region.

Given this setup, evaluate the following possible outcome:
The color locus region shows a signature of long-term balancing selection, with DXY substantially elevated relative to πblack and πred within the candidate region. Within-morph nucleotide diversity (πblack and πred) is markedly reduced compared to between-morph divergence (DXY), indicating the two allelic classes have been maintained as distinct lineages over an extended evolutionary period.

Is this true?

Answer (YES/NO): YES